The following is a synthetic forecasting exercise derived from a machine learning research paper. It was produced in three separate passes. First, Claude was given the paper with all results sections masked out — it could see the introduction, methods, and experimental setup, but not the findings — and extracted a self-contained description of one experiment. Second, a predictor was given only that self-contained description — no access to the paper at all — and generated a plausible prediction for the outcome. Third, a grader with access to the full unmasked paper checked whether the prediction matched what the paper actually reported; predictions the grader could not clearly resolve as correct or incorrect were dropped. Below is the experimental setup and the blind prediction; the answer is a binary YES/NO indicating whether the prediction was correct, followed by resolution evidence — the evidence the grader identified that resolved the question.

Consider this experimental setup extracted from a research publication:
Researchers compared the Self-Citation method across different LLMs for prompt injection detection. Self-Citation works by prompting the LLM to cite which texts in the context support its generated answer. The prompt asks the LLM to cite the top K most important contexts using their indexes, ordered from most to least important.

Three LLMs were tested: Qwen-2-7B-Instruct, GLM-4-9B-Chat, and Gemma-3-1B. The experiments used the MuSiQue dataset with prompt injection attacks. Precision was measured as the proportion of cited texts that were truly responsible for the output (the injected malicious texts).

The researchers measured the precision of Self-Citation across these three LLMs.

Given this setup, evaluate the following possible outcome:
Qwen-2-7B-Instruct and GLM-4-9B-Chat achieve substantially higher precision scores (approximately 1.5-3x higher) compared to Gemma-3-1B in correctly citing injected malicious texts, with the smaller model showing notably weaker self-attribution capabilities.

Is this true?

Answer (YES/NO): NO